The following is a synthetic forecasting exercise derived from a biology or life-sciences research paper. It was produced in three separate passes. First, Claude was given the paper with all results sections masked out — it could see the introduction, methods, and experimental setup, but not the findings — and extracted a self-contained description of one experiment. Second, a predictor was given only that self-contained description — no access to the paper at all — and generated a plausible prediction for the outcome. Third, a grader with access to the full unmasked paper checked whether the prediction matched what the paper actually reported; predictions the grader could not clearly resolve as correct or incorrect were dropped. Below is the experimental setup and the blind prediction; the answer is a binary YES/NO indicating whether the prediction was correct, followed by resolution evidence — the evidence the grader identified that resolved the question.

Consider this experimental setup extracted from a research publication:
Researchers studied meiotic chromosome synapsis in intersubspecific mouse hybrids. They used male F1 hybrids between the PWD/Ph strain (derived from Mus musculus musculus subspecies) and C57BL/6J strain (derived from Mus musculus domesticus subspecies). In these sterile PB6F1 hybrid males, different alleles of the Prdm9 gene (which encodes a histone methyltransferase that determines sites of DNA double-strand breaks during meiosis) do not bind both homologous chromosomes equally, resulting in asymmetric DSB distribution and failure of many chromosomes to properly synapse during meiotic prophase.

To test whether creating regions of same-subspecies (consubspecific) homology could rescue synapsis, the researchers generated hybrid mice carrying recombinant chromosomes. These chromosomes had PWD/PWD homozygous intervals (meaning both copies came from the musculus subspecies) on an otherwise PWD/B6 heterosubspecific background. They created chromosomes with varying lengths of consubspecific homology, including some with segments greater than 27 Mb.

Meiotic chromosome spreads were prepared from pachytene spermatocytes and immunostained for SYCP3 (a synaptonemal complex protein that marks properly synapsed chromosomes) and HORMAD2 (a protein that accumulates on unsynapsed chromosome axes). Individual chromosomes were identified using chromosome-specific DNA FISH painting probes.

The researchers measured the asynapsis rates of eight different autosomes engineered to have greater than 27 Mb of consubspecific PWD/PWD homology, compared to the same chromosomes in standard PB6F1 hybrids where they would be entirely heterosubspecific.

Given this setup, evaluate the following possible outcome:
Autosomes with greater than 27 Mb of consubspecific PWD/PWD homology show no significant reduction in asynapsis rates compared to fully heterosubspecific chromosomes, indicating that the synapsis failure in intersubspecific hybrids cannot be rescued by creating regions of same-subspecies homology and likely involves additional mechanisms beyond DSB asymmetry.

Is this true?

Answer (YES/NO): NO